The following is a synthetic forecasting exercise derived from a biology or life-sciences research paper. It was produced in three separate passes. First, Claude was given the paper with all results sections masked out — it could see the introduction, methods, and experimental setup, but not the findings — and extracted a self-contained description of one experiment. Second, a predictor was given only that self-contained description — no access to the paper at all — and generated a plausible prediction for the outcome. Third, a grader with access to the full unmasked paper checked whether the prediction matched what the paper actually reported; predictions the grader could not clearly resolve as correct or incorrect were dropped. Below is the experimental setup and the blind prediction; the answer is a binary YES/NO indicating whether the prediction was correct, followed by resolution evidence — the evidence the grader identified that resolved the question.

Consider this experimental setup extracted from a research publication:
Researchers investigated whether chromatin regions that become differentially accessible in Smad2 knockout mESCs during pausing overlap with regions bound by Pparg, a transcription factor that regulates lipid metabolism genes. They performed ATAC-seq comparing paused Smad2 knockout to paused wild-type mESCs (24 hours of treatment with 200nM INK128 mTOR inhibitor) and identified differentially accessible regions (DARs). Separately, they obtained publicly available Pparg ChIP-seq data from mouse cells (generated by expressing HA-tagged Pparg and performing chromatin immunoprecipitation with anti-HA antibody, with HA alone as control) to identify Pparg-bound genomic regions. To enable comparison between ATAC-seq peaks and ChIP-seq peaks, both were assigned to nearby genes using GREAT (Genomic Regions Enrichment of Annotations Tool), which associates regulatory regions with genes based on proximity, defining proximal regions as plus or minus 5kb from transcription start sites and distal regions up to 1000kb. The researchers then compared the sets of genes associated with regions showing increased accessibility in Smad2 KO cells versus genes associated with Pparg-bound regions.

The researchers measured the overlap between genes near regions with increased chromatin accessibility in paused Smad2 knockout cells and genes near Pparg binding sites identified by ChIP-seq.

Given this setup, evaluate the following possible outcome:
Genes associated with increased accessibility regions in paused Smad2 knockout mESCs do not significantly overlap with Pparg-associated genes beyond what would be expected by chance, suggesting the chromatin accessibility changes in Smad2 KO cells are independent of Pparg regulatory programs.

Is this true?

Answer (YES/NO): NO